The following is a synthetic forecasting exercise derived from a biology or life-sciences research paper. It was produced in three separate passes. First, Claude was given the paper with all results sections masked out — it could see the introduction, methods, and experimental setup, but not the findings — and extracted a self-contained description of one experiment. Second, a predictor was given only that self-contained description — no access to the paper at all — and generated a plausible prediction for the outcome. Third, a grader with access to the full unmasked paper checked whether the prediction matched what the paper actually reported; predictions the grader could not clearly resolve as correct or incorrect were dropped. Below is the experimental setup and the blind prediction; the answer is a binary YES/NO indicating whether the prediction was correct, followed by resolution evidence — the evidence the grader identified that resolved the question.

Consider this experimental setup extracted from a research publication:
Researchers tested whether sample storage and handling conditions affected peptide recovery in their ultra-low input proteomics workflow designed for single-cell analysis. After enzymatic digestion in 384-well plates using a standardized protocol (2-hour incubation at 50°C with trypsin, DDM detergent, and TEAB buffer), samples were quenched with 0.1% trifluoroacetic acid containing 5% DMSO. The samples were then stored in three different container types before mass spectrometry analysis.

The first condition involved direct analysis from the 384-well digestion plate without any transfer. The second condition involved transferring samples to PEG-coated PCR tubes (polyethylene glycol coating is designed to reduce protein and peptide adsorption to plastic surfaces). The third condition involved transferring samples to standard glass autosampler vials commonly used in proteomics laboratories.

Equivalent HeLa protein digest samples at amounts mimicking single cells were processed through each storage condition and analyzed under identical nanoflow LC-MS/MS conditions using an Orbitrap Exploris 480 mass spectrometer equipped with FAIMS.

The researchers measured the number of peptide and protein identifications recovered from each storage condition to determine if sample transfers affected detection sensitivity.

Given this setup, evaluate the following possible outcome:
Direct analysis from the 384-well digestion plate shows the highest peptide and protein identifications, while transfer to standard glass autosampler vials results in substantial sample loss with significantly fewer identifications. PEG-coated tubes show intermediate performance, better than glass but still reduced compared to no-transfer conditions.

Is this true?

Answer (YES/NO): NO